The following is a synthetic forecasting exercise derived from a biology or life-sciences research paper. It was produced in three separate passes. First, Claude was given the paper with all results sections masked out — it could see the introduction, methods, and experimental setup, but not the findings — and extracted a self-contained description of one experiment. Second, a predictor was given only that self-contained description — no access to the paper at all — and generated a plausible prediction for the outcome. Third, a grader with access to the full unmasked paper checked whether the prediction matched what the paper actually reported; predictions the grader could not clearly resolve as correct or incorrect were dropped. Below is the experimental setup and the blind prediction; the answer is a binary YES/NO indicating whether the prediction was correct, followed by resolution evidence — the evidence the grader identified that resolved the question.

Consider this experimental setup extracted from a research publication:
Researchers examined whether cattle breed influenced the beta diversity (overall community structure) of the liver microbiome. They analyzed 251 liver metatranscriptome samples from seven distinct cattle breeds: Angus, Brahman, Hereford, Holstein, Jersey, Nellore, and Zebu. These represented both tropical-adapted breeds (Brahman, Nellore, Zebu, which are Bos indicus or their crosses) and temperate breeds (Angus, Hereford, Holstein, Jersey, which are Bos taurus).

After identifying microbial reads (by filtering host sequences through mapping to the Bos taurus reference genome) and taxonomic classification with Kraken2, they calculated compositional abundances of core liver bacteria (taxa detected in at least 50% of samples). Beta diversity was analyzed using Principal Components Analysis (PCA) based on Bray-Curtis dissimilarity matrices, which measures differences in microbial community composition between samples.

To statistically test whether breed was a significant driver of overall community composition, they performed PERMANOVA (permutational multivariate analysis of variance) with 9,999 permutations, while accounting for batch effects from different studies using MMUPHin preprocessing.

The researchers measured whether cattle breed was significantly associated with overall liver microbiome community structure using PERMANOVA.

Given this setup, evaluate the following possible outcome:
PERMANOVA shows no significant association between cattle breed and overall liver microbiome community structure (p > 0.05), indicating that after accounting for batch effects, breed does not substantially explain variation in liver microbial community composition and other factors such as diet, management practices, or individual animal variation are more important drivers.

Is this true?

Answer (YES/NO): NO